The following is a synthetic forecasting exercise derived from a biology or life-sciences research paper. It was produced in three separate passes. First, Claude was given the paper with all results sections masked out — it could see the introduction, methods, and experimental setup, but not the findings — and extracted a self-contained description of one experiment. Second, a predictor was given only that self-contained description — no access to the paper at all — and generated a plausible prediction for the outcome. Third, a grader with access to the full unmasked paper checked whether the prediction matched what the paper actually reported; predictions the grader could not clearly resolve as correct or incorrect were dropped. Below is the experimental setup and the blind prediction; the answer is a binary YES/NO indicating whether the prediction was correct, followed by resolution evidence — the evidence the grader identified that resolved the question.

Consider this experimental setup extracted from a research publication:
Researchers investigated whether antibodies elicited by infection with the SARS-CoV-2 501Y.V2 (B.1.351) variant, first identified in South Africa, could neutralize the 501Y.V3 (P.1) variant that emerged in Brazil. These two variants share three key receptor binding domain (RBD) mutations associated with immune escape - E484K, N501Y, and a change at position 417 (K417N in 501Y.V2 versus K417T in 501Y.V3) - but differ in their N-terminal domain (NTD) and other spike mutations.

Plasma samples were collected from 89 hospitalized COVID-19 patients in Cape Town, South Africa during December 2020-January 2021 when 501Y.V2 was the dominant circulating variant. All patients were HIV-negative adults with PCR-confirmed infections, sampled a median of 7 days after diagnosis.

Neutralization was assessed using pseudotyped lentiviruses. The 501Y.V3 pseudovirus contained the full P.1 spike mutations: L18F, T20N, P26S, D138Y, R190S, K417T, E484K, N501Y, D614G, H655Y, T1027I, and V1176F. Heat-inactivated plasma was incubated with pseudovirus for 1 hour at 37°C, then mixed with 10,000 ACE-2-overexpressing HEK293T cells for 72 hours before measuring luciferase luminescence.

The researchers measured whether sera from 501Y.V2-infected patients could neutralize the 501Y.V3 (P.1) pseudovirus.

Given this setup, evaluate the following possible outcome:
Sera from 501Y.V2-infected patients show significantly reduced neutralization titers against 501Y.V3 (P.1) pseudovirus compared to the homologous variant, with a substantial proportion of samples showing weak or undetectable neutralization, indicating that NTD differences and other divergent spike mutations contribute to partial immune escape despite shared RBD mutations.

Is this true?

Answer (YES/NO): NO